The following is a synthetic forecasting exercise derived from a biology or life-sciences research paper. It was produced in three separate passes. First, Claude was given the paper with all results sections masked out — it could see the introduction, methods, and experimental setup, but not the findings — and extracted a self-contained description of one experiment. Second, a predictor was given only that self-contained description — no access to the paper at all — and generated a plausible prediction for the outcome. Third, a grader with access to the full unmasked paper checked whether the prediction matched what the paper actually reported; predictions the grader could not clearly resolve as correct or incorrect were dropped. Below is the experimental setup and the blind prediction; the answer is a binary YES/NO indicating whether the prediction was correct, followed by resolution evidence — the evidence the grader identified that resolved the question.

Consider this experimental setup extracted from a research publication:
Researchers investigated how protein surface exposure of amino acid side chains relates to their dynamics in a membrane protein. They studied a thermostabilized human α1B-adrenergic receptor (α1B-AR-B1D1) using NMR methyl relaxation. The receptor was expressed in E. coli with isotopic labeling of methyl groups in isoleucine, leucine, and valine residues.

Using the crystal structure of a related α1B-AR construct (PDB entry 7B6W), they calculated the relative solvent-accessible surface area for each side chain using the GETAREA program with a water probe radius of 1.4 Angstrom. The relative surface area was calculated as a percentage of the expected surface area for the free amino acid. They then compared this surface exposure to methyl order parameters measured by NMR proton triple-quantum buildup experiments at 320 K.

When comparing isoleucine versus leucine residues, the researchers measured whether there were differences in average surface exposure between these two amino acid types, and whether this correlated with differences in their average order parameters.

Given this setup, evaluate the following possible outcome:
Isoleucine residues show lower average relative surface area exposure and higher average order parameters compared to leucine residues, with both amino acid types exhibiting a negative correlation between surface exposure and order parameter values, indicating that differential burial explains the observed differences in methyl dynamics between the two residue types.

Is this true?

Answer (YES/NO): YES